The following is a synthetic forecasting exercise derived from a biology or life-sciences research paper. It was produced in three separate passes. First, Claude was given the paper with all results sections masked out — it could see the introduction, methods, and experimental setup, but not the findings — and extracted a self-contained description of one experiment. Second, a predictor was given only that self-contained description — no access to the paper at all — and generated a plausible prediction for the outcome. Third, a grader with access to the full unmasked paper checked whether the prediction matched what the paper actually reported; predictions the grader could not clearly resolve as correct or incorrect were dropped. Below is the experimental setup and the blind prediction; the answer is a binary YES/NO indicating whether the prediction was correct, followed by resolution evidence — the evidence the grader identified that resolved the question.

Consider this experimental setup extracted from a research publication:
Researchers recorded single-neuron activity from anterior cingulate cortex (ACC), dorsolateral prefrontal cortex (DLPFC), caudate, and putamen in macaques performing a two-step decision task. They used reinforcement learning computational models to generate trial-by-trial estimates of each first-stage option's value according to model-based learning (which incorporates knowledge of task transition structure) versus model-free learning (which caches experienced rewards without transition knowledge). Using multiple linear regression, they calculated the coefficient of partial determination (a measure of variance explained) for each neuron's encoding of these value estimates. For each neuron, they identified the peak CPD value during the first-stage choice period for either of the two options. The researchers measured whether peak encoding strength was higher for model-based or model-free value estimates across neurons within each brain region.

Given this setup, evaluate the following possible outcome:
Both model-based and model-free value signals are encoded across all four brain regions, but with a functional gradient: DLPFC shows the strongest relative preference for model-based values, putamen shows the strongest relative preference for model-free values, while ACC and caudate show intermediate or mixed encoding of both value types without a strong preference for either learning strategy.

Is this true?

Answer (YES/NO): NO